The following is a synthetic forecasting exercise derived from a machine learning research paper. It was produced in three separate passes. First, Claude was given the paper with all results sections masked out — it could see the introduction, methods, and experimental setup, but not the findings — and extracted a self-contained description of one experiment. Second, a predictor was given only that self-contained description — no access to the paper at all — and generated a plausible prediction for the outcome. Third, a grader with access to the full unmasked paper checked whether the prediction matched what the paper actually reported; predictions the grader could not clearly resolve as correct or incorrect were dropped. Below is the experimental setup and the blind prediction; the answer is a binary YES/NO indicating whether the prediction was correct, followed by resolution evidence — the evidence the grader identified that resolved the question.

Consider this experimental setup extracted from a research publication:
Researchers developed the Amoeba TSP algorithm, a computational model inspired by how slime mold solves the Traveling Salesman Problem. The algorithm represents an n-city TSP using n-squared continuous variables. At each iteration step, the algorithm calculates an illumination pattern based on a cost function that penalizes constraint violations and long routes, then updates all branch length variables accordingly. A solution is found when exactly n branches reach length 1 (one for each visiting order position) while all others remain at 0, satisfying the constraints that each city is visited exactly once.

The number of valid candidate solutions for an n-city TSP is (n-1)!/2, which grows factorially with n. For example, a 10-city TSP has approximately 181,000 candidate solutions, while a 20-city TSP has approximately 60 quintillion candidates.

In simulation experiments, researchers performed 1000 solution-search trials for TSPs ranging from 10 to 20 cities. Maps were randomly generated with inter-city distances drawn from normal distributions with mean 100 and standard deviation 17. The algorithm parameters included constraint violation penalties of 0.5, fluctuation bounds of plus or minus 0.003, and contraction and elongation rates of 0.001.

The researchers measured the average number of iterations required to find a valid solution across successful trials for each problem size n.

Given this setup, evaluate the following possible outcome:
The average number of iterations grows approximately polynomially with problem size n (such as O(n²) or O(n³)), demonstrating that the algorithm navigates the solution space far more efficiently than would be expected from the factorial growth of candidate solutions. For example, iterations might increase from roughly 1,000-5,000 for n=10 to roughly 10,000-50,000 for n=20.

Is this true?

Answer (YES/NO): NO